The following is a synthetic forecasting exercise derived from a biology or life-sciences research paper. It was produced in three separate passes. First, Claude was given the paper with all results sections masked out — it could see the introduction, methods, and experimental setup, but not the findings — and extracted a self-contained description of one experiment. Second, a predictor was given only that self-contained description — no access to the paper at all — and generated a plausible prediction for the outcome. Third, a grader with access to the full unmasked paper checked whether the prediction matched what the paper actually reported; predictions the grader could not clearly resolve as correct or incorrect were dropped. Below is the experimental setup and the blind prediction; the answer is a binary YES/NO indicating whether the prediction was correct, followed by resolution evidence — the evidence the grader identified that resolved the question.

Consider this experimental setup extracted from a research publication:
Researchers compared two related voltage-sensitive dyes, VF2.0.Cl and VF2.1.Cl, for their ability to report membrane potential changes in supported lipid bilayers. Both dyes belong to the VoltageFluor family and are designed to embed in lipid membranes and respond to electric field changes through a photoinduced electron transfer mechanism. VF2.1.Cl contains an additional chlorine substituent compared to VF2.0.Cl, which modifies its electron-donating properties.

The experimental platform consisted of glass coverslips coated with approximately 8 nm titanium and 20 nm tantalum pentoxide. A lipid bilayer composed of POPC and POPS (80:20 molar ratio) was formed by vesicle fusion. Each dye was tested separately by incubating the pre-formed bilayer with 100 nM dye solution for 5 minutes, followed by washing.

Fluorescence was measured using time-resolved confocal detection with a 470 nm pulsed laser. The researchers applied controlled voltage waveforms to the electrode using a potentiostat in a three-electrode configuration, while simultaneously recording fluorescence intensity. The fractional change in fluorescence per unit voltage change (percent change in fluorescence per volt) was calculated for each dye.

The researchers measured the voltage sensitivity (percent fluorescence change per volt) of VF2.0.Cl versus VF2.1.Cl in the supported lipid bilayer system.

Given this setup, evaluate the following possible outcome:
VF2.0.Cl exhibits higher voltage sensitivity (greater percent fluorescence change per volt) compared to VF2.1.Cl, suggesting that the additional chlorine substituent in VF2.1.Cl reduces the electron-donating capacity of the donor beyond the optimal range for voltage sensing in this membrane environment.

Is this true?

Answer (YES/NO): NO